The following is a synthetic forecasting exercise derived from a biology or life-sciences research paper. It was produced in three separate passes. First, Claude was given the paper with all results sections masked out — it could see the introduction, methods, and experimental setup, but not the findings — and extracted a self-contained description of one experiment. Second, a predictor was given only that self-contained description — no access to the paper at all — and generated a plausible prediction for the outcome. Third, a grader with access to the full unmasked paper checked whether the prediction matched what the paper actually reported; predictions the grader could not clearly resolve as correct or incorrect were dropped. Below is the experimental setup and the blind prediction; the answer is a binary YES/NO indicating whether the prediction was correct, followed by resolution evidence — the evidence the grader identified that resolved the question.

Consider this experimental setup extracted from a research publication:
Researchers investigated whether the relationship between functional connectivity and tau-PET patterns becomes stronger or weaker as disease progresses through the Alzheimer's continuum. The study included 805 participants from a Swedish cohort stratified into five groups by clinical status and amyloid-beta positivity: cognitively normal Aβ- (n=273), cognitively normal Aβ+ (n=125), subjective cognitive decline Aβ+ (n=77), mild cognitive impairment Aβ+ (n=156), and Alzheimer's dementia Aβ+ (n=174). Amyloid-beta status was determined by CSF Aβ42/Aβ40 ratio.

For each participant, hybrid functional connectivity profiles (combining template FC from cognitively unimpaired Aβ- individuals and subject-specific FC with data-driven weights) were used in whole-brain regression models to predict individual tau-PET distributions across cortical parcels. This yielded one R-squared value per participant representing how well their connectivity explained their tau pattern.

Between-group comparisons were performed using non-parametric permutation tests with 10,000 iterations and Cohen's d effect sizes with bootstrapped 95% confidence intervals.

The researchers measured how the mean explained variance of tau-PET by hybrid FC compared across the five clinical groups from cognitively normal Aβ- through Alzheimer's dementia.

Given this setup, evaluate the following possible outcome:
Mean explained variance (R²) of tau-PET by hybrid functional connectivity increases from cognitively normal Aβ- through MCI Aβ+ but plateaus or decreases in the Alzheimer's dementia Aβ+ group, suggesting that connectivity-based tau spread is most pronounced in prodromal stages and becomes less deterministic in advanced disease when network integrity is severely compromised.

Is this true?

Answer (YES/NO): NO